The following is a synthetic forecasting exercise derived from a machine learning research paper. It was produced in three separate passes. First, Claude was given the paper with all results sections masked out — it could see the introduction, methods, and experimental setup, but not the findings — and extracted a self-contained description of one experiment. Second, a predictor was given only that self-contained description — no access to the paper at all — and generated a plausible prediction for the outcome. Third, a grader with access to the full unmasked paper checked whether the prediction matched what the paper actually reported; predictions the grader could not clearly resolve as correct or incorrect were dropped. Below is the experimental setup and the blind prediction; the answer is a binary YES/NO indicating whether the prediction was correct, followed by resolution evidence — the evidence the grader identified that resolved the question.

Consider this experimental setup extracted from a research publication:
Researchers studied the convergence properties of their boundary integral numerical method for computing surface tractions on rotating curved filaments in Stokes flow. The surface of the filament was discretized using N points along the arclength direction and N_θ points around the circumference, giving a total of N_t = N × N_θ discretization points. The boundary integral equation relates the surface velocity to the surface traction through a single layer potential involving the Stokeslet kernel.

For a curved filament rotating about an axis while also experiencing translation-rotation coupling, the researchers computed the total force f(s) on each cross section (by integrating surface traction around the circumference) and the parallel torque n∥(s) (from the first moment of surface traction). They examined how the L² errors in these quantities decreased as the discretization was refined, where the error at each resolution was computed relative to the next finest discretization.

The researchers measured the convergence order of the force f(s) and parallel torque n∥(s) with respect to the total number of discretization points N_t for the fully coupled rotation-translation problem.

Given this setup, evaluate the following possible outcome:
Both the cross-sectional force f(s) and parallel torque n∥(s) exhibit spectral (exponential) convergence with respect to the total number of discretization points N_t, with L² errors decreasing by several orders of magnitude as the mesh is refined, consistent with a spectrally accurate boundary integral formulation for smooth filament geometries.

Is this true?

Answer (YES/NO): NO